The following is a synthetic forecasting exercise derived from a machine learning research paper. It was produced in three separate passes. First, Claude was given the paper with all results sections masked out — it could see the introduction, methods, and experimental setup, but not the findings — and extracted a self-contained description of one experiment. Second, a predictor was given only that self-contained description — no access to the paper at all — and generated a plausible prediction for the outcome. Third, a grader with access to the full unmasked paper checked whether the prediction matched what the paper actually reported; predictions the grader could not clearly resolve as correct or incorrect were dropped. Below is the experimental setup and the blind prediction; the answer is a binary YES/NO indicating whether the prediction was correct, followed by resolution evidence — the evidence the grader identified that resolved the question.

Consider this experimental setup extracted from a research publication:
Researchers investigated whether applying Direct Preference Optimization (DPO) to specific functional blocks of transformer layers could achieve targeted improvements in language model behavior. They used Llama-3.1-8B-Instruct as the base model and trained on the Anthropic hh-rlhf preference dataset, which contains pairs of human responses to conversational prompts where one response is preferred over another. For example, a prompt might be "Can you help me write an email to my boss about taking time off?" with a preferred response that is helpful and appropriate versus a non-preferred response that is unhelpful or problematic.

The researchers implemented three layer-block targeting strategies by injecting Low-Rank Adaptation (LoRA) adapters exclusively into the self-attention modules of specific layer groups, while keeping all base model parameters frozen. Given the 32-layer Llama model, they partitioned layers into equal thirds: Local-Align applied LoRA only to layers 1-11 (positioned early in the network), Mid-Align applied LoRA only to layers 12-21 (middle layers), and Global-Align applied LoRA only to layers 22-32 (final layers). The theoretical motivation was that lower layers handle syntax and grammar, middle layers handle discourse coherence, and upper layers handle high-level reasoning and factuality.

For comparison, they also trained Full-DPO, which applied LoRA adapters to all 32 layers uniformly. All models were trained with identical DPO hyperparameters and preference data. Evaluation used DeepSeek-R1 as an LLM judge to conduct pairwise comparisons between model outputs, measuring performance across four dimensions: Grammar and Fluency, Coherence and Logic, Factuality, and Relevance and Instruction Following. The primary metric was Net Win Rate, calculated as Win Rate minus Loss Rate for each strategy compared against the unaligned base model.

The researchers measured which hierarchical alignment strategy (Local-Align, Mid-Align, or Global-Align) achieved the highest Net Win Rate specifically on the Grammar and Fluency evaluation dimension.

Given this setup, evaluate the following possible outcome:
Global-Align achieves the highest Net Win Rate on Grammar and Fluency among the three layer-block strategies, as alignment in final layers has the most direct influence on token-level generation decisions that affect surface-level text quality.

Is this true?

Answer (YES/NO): YES